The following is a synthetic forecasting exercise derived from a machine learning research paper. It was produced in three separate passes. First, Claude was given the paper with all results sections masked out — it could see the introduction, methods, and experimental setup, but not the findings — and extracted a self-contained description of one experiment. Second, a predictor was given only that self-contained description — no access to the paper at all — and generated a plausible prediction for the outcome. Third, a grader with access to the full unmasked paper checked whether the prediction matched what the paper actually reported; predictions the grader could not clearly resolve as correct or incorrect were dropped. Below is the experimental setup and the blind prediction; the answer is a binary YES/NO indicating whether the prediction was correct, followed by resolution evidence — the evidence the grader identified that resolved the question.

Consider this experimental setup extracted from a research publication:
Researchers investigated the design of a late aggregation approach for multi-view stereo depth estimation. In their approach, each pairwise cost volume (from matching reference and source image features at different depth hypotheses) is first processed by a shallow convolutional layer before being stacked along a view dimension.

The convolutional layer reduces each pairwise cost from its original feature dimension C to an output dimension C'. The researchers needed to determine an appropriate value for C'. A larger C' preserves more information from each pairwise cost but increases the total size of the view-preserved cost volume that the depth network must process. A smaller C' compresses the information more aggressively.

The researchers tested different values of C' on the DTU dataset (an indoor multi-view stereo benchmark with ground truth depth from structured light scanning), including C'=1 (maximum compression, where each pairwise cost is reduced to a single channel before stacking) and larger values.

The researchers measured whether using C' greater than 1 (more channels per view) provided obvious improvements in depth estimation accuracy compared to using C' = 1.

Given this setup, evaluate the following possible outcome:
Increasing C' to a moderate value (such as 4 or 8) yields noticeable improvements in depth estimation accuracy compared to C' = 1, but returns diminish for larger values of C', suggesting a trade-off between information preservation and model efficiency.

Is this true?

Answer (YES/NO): NO